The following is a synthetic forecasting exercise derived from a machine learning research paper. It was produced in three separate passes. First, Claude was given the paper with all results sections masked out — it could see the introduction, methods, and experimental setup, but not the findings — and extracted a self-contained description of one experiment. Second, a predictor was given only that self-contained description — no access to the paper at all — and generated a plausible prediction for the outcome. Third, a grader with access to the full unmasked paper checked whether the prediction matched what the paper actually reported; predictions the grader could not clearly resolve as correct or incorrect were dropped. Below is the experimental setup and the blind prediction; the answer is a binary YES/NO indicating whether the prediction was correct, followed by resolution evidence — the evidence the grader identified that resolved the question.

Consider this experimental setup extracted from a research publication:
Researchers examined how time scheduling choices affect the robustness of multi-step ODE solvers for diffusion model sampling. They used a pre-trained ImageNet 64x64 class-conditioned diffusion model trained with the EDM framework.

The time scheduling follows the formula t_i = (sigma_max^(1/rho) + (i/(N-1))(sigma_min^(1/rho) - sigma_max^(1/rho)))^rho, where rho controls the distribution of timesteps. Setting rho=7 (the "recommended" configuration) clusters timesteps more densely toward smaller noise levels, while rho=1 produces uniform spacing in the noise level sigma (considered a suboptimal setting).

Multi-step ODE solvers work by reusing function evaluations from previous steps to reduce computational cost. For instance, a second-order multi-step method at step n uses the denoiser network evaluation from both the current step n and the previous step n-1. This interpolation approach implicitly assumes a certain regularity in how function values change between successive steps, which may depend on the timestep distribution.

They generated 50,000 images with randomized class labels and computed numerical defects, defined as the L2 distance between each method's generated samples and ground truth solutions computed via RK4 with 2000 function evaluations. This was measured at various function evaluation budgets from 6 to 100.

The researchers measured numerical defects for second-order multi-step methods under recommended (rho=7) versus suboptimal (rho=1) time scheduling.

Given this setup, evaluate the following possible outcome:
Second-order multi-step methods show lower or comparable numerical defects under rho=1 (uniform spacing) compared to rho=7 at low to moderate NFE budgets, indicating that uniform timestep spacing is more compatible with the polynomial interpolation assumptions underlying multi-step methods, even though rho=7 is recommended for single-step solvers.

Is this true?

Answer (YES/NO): NO